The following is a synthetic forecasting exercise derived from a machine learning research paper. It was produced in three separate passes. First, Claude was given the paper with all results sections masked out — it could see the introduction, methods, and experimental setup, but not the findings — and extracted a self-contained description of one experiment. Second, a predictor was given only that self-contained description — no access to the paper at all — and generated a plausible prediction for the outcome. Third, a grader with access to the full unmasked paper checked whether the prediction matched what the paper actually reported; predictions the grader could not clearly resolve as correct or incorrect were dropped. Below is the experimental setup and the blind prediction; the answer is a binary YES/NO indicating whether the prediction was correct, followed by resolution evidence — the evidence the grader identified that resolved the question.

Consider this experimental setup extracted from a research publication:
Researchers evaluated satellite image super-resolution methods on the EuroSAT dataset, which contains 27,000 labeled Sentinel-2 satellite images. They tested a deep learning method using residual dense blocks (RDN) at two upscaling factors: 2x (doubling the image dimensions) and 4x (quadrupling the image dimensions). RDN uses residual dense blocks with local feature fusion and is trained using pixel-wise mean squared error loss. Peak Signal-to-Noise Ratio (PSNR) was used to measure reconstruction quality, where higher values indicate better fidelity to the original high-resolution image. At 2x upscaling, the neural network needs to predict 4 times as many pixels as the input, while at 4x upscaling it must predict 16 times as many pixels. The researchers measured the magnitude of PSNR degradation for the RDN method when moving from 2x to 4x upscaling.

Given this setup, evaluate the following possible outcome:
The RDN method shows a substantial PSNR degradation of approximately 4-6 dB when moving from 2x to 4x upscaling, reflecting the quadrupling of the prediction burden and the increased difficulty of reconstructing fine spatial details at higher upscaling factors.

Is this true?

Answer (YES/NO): YES